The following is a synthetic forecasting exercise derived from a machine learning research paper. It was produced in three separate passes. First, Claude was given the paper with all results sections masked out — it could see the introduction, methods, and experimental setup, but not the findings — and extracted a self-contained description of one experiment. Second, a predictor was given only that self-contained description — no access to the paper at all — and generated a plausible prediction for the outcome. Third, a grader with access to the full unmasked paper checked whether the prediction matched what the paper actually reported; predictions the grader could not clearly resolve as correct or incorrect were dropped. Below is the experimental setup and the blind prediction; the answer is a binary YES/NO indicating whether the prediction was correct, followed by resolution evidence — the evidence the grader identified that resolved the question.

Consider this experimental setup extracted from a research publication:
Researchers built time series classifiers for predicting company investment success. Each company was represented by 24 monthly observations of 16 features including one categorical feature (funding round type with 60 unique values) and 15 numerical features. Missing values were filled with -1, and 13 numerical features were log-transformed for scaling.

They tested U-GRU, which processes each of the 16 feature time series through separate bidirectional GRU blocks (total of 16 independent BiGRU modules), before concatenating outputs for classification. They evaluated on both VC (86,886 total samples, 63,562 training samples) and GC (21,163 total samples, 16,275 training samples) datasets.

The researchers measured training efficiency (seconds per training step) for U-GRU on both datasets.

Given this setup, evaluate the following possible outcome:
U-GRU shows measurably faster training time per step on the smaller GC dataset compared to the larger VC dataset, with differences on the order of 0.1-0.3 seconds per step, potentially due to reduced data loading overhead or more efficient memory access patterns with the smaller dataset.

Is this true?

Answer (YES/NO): NO